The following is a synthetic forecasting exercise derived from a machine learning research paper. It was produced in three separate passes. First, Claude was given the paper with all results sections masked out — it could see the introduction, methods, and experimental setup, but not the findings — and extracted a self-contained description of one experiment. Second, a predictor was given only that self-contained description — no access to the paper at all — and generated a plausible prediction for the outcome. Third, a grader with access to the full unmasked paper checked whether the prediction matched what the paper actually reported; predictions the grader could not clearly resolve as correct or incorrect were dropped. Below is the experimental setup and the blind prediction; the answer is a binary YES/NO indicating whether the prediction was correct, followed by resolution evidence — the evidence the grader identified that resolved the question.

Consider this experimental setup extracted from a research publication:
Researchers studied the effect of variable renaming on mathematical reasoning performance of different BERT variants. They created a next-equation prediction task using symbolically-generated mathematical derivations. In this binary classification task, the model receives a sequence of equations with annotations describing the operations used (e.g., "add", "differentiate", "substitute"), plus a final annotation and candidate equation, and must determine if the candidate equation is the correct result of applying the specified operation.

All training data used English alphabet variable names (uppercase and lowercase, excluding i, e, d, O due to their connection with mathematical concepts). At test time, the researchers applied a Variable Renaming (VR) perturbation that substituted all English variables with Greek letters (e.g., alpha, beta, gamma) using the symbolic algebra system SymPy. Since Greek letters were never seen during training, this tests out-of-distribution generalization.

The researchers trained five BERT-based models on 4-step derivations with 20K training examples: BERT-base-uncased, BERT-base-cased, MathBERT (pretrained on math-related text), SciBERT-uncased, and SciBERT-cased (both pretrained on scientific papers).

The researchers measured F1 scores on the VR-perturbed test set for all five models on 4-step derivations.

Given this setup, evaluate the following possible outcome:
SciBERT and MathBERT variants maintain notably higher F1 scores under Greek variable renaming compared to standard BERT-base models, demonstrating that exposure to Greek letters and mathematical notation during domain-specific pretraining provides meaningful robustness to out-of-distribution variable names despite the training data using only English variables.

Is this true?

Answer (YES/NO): NO